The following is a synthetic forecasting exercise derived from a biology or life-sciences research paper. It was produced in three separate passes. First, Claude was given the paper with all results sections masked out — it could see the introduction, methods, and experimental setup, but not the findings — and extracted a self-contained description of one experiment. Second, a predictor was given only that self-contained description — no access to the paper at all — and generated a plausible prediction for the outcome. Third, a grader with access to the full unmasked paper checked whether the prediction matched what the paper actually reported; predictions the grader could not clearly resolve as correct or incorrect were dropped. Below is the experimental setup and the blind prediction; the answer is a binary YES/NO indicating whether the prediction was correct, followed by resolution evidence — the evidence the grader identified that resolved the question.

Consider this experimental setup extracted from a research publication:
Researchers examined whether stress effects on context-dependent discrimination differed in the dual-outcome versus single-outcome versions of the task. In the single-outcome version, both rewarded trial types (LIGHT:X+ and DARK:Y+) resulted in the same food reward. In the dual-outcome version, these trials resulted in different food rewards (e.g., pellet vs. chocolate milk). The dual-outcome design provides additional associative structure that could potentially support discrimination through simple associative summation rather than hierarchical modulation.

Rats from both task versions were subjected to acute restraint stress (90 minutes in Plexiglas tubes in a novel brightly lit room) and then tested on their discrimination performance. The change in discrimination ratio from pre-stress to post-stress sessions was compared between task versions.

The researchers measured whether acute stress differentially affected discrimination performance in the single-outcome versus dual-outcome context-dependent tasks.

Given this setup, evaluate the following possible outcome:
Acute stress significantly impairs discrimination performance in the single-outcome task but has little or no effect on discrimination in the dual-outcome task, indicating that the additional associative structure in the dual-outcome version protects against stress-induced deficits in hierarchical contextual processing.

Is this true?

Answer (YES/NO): NO